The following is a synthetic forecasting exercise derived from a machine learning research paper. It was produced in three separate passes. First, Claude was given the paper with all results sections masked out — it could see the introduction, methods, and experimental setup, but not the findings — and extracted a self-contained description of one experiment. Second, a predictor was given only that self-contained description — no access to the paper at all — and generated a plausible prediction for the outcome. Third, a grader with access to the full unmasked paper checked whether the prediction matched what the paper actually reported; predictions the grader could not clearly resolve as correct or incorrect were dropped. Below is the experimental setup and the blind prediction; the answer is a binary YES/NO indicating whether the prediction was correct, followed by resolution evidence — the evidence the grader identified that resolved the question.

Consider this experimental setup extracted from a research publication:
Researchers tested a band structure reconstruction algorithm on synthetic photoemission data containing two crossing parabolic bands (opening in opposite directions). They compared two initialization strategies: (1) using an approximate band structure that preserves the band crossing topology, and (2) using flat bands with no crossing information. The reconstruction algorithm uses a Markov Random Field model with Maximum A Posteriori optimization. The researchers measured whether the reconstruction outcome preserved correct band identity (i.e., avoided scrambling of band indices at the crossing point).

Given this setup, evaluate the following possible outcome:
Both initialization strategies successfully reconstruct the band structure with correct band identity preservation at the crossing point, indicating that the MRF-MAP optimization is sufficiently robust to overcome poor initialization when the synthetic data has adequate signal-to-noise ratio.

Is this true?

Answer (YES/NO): NO